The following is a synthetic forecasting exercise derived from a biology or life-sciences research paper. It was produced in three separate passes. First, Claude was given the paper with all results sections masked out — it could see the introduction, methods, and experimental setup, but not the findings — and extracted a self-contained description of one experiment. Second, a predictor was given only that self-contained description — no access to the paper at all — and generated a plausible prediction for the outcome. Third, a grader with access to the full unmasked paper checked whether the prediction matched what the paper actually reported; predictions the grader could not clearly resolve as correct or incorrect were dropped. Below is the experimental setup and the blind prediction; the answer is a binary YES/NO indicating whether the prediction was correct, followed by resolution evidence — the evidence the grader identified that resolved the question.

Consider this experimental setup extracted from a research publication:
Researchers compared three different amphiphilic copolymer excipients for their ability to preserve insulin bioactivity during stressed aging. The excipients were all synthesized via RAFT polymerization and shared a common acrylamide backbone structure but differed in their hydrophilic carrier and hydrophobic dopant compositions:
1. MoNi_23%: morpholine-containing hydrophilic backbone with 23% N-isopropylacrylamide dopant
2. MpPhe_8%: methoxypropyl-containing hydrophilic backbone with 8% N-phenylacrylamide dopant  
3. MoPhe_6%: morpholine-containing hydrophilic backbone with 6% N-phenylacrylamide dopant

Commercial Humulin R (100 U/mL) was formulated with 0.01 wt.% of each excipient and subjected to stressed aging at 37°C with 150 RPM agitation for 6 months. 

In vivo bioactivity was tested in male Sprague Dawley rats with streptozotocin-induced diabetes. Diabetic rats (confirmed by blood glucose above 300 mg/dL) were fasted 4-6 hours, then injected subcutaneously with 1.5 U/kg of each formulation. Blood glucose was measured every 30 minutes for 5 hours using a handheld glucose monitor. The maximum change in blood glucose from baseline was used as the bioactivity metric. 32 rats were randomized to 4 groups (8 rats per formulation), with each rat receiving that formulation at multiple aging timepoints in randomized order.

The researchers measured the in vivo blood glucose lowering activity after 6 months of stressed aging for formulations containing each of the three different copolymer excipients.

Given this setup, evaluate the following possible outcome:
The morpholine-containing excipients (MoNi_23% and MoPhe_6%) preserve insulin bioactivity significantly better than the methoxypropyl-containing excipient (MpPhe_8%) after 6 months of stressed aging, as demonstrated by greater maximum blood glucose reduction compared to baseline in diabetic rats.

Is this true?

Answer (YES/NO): NO